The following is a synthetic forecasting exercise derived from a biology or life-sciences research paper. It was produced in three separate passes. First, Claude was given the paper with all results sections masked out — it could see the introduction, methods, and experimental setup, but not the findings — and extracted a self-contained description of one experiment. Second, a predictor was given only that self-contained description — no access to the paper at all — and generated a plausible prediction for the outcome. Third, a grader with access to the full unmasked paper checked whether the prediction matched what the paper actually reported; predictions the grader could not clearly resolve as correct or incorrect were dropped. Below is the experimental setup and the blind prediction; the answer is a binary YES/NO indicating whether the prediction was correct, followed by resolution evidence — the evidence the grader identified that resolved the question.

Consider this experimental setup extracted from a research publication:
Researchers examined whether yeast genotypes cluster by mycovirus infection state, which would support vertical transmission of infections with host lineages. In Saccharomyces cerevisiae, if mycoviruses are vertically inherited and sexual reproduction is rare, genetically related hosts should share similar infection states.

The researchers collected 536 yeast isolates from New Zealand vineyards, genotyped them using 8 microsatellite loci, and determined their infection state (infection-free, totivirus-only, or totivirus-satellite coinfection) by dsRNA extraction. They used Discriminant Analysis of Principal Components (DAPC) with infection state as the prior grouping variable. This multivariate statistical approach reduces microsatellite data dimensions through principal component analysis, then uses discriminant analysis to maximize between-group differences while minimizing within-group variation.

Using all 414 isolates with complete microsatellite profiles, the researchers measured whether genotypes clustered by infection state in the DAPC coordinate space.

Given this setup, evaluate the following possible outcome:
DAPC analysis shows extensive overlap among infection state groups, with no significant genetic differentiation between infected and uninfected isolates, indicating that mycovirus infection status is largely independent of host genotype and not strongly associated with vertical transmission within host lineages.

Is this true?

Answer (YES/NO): NO